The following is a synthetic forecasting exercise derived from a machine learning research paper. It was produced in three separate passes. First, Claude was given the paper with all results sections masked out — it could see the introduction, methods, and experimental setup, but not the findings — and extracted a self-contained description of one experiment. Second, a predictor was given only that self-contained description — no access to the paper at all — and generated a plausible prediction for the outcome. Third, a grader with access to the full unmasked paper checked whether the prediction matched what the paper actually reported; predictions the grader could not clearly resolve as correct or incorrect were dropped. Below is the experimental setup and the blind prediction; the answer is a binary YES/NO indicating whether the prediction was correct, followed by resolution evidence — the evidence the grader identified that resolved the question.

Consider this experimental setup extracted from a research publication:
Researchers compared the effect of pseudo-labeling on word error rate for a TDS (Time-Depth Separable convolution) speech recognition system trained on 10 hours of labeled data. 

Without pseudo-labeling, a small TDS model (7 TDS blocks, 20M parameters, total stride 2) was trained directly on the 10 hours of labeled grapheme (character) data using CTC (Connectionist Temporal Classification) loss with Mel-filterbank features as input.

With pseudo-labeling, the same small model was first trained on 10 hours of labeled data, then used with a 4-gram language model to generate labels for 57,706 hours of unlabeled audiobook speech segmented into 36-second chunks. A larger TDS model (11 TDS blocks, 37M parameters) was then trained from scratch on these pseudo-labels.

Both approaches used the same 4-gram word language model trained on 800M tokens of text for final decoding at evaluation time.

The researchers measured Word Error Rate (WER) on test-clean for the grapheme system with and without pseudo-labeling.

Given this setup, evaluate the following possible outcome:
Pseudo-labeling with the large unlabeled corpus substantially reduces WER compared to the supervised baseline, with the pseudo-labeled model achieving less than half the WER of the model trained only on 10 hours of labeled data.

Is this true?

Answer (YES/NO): NO